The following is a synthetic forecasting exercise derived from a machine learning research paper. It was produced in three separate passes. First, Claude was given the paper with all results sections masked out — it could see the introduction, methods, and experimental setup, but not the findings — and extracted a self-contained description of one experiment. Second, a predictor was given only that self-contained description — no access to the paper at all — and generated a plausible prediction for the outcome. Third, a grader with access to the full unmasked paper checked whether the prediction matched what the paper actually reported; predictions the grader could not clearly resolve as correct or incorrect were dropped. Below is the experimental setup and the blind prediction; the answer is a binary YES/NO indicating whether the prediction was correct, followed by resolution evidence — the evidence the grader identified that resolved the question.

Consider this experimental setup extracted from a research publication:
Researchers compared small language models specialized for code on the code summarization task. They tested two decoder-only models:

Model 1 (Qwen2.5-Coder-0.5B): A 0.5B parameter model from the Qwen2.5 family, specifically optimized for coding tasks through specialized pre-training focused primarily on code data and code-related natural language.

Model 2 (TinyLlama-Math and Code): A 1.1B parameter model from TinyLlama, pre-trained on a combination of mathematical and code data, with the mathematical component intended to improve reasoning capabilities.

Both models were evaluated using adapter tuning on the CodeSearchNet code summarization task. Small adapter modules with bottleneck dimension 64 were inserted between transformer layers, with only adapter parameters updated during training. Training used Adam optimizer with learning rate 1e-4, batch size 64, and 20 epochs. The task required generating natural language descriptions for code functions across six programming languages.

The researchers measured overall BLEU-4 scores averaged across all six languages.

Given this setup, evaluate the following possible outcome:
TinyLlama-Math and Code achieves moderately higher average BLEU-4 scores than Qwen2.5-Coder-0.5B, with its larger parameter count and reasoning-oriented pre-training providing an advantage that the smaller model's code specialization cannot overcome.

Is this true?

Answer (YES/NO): NO